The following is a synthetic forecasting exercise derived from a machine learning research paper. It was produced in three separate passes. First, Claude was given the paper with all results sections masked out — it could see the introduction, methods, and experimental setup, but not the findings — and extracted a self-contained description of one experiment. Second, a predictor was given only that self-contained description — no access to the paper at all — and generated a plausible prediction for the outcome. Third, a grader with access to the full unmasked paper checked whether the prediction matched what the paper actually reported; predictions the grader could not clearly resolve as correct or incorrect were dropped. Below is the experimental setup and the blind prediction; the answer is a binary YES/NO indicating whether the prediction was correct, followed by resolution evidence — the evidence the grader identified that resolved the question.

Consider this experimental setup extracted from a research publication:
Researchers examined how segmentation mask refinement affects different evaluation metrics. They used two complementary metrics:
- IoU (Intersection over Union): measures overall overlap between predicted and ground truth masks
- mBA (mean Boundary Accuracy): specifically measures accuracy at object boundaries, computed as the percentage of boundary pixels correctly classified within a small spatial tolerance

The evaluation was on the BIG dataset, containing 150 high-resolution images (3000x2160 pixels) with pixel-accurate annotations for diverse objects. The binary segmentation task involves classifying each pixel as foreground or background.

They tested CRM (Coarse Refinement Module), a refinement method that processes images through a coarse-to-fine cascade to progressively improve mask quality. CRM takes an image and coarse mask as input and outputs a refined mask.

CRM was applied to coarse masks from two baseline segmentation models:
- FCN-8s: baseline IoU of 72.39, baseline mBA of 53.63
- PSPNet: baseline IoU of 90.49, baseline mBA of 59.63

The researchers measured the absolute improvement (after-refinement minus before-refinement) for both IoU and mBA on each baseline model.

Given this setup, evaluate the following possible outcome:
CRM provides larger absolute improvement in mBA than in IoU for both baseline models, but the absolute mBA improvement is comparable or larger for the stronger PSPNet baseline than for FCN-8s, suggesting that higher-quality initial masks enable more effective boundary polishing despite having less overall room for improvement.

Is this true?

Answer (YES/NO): YES